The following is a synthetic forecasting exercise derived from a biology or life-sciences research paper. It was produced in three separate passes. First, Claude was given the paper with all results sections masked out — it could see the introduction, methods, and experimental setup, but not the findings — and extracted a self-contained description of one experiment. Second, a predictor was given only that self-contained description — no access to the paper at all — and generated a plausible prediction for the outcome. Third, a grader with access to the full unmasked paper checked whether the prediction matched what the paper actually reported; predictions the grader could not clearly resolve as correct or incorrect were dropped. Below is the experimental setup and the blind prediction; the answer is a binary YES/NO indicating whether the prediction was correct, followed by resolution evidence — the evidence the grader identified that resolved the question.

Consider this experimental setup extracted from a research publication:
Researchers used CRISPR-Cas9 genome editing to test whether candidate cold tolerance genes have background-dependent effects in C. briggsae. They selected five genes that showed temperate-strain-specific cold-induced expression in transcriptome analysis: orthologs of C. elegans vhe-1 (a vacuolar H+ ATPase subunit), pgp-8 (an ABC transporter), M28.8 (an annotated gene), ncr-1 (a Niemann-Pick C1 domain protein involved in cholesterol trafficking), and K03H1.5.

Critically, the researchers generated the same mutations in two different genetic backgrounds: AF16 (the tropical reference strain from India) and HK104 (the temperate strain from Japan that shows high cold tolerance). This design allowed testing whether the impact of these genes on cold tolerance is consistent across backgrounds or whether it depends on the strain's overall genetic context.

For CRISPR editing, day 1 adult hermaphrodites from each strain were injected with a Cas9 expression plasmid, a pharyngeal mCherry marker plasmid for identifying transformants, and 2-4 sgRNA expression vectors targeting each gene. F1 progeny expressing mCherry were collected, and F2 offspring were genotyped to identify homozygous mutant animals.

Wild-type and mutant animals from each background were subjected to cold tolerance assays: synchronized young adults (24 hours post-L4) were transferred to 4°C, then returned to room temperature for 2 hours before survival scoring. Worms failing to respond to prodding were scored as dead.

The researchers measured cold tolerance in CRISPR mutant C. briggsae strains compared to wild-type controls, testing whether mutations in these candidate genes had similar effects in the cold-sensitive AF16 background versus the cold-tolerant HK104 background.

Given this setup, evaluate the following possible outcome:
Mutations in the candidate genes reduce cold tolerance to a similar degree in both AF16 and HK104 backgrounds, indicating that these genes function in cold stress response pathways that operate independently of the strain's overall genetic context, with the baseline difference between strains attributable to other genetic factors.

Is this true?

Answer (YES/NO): NO